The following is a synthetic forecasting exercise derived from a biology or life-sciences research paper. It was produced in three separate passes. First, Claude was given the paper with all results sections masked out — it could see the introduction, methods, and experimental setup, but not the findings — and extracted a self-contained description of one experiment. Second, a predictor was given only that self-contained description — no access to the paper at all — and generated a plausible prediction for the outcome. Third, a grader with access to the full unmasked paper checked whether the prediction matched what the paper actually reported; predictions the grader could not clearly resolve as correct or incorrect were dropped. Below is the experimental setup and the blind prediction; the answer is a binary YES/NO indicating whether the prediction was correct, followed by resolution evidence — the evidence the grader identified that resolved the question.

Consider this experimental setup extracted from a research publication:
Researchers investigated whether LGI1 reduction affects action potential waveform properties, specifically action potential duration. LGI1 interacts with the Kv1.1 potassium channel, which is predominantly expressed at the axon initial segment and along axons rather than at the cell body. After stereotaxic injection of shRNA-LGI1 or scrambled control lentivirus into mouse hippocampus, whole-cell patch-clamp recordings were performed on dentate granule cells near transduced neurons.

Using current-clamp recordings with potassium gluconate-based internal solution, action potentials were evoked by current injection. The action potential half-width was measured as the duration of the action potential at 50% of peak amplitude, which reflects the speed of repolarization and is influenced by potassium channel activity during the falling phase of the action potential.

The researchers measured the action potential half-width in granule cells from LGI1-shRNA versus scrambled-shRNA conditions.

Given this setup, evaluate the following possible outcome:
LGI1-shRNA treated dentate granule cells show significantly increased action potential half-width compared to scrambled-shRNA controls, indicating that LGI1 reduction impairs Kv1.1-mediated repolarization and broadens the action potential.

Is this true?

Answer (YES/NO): NO